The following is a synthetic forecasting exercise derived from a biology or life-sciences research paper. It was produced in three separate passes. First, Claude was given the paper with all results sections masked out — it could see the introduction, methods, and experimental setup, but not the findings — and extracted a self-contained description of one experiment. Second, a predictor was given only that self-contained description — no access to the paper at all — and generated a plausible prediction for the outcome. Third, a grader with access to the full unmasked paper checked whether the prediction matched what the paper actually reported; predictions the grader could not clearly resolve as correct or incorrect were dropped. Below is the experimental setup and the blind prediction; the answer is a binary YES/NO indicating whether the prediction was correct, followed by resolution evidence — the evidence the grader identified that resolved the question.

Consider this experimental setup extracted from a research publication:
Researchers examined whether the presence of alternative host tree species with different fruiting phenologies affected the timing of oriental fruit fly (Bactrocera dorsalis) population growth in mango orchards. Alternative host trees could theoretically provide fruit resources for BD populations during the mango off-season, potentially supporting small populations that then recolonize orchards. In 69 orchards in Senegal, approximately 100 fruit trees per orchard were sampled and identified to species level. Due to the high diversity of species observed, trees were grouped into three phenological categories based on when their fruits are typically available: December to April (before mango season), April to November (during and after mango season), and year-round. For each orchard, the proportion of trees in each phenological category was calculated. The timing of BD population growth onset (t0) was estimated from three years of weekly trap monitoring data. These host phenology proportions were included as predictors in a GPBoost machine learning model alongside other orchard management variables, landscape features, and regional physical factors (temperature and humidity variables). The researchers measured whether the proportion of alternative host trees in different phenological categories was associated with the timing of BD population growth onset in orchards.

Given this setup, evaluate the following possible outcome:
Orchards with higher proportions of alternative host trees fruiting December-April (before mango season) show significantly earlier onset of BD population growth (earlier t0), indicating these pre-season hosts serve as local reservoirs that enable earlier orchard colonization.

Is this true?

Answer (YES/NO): NO